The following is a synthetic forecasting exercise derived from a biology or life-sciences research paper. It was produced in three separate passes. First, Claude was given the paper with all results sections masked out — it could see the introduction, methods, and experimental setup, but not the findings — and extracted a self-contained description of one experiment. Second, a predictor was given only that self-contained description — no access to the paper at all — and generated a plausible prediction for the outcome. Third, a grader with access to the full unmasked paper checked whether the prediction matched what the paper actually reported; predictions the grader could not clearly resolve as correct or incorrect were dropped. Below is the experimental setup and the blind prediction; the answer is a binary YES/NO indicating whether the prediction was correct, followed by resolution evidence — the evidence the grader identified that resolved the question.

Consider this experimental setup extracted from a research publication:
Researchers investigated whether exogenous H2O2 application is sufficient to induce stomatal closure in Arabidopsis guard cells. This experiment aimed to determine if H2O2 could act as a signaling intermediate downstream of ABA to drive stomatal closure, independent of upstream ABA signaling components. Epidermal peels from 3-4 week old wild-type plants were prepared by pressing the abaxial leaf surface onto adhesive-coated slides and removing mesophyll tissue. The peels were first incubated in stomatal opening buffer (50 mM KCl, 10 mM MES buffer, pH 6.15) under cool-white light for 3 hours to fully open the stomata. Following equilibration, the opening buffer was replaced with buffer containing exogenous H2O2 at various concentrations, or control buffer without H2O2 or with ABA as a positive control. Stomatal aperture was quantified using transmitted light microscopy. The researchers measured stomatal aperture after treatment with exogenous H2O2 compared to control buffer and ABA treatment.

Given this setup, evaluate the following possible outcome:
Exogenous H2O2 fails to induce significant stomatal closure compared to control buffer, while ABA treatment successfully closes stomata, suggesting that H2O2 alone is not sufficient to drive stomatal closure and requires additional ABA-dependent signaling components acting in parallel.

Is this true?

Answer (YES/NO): NO